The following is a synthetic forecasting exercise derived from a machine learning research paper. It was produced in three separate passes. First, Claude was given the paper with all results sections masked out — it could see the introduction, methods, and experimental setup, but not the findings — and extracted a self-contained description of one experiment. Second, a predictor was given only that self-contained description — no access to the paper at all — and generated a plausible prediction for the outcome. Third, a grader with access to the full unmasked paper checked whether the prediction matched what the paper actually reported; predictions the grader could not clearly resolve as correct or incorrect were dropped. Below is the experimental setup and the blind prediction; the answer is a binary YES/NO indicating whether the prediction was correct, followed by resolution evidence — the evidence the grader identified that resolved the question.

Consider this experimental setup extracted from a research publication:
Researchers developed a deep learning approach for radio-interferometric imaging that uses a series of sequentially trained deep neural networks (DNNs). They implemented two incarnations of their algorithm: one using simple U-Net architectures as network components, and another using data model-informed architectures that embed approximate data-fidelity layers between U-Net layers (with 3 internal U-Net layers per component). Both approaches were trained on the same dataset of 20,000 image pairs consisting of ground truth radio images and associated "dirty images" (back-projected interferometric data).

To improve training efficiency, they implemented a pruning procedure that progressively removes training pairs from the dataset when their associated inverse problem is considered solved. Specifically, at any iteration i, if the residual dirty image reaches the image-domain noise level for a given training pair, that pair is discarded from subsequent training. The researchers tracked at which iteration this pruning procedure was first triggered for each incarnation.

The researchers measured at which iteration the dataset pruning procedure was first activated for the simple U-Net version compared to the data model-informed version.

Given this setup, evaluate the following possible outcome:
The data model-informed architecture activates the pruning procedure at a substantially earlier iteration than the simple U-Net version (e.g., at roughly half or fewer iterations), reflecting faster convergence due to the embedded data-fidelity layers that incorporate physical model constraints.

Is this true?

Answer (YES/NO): YES